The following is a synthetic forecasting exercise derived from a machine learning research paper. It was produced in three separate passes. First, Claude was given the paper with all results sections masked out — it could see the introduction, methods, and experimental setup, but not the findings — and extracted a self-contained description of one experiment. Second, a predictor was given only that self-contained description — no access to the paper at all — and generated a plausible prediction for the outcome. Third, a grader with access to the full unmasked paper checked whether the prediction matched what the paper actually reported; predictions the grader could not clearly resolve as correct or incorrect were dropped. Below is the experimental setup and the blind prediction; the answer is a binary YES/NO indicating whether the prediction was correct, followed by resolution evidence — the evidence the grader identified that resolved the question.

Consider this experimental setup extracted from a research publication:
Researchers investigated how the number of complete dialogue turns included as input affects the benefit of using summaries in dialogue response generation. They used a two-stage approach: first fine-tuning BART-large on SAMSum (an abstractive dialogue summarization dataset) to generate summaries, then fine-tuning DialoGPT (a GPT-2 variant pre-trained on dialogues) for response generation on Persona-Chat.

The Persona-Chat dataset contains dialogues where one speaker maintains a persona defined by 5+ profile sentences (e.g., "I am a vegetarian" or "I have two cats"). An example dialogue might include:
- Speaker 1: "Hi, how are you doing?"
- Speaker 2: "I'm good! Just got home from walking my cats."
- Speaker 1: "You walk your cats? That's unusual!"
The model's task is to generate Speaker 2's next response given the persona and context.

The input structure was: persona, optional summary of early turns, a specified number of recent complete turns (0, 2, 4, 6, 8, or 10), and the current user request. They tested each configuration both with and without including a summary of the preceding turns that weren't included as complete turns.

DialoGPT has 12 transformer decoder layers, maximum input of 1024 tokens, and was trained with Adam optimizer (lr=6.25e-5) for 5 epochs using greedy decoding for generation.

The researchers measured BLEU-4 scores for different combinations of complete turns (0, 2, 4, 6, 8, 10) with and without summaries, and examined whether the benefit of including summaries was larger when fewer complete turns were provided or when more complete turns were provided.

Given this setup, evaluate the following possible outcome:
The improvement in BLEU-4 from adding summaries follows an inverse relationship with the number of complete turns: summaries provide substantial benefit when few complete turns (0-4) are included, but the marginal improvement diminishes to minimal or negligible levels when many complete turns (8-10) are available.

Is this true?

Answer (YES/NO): NO